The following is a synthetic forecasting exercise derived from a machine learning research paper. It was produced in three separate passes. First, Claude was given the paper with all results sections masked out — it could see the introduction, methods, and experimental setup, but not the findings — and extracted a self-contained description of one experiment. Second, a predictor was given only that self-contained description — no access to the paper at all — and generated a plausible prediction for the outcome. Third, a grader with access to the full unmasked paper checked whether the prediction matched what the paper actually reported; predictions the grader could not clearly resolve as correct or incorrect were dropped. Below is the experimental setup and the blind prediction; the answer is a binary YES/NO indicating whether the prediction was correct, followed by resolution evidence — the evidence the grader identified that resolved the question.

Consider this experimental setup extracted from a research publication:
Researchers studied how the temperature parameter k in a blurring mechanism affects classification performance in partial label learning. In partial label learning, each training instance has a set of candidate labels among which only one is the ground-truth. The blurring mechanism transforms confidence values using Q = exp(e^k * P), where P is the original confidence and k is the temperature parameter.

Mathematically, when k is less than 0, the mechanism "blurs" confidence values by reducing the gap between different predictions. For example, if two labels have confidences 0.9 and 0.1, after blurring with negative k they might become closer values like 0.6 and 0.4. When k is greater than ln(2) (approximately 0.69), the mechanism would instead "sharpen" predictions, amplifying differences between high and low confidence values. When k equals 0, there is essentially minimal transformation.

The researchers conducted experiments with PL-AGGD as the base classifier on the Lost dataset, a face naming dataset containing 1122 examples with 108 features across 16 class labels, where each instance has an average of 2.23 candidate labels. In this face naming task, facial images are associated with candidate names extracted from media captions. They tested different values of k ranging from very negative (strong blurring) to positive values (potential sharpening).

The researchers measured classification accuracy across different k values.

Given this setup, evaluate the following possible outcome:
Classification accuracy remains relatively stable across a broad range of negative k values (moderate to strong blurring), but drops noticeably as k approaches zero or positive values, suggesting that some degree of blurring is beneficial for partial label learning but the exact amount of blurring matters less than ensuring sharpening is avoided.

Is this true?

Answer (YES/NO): NO